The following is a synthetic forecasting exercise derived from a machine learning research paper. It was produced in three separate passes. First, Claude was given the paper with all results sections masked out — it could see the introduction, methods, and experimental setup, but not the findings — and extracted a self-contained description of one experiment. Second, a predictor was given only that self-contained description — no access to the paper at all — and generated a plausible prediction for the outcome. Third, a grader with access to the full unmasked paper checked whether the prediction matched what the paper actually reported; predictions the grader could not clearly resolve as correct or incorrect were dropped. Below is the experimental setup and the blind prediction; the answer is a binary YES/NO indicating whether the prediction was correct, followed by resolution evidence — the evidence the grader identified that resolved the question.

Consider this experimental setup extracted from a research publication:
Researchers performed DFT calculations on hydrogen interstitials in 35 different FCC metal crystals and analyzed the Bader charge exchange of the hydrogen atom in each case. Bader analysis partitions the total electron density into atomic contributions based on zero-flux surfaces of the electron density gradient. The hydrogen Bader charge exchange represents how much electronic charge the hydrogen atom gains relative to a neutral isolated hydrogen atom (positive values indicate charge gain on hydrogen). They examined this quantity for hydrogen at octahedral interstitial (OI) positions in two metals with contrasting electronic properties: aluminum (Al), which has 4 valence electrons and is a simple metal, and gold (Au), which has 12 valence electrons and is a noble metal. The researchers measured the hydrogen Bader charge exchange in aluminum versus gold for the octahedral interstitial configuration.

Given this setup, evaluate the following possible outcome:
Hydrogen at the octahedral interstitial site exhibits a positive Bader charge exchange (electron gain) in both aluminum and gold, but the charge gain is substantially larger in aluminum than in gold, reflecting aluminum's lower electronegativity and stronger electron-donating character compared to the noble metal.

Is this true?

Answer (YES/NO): YES